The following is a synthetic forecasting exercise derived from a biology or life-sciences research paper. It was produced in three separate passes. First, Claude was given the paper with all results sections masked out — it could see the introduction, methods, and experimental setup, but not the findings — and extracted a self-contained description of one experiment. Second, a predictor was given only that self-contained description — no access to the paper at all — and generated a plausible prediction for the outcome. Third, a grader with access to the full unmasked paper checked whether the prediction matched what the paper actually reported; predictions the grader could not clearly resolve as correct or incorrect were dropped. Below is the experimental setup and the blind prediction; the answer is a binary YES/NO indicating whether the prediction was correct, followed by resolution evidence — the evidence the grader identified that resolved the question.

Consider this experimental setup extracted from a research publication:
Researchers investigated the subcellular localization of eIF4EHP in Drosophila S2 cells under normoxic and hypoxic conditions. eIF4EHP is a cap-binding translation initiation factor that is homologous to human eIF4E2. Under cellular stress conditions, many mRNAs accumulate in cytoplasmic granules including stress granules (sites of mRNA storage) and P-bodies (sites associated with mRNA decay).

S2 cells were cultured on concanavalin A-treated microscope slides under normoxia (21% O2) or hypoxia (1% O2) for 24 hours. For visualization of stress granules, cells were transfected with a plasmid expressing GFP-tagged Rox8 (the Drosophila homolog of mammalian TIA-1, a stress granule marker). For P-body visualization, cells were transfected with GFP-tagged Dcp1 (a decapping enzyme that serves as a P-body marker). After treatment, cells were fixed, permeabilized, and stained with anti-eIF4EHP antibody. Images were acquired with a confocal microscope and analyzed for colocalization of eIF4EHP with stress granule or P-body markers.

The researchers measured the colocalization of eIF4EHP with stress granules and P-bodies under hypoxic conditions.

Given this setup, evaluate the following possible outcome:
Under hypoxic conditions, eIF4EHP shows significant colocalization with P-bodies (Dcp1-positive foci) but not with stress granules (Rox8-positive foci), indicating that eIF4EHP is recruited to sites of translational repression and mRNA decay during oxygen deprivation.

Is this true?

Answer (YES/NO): NO